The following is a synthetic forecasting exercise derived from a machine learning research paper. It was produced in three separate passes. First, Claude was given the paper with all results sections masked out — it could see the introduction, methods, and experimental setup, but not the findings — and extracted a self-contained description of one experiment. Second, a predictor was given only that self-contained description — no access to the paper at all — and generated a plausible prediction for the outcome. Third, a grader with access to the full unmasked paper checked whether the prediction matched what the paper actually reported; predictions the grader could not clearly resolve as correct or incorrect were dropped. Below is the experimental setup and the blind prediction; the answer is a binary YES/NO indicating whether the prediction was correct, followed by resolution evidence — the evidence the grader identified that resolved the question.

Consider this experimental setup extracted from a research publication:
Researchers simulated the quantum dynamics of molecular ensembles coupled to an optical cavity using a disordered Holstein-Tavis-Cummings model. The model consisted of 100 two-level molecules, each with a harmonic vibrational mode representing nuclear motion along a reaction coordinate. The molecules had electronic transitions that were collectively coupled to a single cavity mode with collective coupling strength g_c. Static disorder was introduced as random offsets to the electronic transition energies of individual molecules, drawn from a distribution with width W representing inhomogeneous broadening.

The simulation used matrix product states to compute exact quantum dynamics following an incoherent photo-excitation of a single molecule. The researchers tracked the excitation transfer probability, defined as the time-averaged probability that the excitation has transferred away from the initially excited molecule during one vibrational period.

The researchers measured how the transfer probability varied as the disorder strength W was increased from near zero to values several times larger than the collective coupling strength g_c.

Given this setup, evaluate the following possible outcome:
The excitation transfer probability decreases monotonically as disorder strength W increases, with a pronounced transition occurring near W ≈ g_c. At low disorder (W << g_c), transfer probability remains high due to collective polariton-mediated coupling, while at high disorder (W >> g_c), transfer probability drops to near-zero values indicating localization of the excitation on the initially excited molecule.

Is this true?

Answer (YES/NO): NO